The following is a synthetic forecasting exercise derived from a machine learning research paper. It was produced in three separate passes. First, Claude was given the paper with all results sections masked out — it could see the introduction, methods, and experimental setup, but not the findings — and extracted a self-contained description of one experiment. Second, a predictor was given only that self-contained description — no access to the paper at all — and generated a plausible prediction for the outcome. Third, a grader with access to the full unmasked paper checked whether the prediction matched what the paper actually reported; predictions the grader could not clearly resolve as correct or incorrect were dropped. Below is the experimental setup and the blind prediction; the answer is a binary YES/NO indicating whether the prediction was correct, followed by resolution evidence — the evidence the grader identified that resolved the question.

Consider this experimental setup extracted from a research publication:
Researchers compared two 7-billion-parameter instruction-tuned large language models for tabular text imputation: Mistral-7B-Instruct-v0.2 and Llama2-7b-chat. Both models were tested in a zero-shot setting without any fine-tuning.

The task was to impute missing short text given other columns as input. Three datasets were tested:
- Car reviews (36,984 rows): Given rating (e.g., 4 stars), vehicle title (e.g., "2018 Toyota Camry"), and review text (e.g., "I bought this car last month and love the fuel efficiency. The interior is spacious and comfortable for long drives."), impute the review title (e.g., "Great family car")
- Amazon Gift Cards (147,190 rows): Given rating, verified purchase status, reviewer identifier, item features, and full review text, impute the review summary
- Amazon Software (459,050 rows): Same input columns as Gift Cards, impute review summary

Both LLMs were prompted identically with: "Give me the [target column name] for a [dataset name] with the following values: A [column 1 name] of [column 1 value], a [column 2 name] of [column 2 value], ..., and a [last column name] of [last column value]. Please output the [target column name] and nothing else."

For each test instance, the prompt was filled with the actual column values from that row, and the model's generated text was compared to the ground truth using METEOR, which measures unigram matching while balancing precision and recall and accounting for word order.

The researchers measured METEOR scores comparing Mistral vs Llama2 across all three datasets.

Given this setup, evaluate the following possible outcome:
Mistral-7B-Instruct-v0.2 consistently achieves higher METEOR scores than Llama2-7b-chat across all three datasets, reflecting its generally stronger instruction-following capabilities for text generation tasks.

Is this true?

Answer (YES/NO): YES